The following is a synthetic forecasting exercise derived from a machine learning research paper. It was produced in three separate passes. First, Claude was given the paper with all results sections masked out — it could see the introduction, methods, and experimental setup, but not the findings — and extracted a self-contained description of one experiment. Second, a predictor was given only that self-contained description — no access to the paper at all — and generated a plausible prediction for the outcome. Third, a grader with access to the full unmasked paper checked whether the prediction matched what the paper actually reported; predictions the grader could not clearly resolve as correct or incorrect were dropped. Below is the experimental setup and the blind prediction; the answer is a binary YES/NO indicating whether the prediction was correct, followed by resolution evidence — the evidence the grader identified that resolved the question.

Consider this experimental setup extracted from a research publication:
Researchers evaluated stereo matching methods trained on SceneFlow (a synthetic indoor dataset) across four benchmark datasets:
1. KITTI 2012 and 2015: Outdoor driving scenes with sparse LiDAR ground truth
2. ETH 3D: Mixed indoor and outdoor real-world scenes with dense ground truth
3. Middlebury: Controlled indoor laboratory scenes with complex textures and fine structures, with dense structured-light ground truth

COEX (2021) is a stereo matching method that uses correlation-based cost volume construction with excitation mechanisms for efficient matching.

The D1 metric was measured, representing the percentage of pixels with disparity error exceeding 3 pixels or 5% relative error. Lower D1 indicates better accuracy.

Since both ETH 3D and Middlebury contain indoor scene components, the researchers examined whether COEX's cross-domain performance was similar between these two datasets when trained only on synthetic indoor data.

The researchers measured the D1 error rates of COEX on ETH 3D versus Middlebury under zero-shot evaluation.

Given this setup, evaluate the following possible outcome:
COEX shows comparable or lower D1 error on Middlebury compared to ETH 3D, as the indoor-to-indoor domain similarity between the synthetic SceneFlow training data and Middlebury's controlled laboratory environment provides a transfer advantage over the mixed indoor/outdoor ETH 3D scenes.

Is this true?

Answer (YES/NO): NO